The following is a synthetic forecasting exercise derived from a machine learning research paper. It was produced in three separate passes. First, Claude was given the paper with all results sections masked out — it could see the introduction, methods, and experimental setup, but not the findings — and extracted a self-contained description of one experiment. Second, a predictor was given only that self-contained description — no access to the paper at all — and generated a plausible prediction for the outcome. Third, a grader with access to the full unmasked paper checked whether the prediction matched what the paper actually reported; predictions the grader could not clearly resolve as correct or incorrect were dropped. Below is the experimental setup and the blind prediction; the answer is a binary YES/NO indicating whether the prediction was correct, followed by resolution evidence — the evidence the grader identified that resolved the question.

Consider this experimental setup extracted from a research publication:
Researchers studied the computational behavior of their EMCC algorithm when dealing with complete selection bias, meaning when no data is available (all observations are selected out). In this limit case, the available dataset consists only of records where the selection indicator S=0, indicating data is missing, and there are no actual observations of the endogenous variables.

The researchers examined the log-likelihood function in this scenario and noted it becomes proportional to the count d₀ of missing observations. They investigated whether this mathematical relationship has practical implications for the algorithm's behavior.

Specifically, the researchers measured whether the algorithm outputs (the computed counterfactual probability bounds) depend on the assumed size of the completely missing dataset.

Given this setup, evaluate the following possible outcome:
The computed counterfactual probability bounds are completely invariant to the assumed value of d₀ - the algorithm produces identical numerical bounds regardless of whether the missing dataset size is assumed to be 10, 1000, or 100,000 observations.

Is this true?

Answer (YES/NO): YES